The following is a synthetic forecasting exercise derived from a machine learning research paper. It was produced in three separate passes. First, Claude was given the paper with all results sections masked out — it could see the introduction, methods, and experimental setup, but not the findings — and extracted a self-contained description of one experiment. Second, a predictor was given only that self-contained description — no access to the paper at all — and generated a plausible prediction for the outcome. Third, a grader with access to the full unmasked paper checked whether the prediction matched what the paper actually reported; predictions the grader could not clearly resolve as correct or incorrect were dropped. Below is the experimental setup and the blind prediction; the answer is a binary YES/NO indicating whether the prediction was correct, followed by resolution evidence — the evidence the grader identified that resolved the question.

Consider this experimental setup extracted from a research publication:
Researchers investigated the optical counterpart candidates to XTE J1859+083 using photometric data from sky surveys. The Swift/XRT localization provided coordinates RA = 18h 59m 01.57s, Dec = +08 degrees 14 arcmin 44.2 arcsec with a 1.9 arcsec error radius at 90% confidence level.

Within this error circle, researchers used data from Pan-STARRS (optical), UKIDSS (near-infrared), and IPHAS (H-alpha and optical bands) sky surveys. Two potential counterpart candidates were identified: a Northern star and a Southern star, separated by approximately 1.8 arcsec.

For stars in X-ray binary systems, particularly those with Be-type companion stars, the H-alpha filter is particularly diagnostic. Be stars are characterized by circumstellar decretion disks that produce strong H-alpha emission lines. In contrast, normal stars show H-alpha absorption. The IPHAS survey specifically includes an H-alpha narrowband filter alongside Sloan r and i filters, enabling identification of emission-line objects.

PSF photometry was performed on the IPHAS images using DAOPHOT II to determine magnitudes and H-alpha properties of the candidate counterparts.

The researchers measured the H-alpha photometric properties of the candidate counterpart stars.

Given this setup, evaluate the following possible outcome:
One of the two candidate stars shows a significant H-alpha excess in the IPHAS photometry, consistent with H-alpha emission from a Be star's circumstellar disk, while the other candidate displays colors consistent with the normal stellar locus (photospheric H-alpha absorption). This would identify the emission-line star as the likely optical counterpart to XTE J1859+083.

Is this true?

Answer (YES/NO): NO